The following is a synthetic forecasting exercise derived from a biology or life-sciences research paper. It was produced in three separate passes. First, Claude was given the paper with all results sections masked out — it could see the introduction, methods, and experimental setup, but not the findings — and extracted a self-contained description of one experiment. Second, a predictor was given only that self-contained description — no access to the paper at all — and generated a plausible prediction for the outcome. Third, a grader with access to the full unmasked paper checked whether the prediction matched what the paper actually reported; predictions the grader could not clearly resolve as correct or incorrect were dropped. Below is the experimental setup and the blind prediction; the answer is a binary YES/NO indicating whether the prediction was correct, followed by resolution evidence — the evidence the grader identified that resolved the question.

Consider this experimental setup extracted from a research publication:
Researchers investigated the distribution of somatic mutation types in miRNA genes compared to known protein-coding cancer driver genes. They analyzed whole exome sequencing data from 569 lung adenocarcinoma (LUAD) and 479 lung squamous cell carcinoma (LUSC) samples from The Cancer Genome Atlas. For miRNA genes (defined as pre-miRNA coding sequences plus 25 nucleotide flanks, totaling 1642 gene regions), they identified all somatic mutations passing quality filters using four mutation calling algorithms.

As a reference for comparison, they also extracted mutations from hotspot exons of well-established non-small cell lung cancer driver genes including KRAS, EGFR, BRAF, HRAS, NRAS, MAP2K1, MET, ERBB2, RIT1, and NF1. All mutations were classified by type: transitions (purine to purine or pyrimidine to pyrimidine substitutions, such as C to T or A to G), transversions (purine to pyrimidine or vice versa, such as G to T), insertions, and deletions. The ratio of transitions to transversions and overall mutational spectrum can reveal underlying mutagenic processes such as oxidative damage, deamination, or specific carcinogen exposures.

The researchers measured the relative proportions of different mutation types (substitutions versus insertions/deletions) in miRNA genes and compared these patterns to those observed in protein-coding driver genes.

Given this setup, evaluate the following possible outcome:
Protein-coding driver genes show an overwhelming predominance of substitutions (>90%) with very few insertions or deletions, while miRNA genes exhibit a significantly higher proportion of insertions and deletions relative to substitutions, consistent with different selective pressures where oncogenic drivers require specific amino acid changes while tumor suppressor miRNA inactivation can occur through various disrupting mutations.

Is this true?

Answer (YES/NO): NO